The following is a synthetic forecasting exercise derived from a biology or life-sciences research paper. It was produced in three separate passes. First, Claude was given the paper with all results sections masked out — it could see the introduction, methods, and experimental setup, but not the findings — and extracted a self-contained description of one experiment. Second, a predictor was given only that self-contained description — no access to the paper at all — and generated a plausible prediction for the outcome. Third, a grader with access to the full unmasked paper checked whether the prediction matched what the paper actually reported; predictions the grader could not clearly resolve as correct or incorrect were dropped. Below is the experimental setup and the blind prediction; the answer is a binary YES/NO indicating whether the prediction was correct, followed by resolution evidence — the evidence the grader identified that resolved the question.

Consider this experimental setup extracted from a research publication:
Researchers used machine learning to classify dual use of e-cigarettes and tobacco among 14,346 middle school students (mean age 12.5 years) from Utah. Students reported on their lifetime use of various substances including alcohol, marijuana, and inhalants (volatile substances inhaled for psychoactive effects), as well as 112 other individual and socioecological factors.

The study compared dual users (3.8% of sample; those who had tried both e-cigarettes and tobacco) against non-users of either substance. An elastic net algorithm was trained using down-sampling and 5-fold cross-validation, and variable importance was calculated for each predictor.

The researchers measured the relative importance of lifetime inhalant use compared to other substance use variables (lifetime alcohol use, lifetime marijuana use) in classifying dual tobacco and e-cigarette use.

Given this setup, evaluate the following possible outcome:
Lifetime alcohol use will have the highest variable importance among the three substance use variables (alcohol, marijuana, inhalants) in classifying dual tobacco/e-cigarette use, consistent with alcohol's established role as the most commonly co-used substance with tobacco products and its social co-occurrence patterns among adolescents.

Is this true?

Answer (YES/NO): YES